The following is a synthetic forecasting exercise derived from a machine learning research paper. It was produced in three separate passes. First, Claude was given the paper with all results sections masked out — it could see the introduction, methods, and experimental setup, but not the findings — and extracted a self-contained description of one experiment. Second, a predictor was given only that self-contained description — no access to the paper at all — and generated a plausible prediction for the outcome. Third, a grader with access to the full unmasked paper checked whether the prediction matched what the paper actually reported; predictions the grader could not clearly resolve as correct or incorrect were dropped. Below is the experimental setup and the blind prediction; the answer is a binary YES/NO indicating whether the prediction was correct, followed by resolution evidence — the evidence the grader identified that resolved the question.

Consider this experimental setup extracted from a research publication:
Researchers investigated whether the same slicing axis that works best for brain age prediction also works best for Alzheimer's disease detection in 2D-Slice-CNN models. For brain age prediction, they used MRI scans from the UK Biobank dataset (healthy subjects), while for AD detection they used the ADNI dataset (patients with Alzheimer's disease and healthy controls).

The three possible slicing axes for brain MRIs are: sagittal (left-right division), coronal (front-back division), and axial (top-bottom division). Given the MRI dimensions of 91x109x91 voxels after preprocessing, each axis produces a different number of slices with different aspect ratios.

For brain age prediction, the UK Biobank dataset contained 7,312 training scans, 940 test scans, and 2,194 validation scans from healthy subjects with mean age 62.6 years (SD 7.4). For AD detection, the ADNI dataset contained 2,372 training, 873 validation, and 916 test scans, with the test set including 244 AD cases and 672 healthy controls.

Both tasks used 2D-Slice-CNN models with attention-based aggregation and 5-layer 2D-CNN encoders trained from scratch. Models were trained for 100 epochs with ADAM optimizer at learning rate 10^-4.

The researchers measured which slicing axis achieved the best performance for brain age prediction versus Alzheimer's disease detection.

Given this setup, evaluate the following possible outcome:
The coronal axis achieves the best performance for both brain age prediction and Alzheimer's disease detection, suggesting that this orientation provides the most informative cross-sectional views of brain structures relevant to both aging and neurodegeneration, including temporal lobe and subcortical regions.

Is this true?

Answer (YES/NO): NO